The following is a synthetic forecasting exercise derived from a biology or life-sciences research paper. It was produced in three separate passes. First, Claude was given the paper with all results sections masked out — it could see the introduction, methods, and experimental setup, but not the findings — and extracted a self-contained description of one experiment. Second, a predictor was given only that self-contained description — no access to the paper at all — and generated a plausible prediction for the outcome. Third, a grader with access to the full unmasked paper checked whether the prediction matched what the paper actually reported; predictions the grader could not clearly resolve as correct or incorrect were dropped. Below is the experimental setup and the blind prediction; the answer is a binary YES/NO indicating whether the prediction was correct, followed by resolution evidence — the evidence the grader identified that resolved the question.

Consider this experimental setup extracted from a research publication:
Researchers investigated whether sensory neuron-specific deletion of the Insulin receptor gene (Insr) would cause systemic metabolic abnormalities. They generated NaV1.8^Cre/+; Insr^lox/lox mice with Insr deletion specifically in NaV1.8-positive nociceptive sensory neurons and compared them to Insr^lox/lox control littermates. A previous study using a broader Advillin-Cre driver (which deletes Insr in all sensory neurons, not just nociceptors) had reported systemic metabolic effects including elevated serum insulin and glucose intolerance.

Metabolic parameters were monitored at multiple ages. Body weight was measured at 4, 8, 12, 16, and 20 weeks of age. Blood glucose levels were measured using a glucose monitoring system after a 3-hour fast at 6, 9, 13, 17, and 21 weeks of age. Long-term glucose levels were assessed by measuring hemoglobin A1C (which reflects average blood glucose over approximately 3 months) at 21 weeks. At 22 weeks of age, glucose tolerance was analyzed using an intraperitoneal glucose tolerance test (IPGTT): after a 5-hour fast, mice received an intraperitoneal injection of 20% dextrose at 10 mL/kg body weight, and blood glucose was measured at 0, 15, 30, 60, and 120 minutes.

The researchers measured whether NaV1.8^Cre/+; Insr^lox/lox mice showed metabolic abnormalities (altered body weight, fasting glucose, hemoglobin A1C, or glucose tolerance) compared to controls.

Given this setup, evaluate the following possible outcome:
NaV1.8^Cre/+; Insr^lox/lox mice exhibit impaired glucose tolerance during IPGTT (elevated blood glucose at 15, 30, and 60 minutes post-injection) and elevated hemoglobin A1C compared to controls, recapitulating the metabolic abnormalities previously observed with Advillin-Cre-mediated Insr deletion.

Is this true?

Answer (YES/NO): NO